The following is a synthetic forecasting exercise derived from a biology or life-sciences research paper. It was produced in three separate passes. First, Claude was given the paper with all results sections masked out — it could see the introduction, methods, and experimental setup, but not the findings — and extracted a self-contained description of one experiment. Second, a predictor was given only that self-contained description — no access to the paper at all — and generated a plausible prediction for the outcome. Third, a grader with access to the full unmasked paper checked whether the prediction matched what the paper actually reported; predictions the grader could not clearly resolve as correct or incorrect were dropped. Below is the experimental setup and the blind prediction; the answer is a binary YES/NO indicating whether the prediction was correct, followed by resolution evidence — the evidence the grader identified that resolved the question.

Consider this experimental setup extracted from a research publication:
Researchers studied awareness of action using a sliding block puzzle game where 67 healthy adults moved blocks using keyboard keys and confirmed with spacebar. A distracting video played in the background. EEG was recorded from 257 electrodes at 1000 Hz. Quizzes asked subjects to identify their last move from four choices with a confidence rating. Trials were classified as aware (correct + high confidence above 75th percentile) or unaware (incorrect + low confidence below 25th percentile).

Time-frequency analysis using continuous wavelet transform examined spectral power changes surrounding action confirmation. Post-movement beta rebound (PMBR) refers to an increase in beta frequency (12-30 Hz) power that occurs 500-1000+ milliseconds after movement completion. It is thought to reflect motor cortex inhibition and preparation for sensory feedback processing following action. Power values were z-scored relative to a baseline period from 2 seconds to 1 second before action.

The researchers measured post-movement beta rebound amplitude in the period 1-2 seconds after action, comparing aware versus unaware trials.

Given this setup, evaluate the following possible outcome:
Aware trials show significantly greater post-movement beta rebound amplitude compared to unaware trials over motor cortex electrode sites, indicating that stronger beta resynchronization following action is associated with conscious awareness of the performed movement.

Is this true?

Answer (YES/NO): YES